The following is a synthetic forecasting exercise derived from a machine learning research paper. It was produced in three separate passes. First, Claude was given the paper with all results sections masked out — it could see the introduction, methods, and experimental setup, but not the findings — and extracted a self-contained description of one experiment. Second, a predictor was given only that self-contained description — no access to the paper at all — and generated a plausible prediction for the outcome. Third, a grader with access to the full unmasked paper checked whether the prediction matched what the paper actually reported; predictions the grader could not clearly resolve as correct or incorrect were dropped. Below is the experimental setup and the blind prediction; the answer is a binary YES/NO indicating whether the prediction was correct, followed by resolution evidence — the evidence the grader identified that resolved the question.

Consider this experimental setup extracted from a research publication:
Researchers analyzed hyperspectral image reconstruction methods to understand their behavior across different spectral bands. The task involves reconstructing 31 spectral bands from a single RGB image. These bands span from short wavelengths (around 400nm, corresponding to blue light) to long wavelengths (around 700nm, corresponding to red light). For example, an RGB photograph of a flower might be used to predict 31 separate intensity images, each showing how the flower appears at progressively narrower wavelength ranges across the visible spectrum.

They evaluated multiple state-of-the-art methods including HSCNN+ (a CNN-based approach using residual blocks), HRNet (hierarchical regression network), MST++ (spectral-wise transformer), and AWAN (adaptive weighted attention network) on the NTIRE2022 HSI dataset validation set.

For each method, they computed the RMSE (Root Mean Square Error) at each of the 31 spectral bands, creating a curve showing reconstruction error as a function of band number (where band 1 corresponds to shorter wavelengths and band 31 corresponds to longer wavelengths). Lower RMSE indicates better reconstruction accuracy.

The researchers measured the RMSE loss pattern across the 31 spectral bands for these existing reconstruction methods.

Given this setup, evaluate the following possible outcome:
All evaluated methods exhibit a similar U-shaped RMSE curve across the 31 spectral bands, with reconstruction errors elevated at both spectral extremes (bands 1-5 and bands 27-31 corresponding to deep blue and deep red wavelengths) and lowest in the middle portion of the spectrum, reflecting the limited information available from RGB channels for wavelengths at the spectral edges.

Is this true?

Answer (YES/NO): NO